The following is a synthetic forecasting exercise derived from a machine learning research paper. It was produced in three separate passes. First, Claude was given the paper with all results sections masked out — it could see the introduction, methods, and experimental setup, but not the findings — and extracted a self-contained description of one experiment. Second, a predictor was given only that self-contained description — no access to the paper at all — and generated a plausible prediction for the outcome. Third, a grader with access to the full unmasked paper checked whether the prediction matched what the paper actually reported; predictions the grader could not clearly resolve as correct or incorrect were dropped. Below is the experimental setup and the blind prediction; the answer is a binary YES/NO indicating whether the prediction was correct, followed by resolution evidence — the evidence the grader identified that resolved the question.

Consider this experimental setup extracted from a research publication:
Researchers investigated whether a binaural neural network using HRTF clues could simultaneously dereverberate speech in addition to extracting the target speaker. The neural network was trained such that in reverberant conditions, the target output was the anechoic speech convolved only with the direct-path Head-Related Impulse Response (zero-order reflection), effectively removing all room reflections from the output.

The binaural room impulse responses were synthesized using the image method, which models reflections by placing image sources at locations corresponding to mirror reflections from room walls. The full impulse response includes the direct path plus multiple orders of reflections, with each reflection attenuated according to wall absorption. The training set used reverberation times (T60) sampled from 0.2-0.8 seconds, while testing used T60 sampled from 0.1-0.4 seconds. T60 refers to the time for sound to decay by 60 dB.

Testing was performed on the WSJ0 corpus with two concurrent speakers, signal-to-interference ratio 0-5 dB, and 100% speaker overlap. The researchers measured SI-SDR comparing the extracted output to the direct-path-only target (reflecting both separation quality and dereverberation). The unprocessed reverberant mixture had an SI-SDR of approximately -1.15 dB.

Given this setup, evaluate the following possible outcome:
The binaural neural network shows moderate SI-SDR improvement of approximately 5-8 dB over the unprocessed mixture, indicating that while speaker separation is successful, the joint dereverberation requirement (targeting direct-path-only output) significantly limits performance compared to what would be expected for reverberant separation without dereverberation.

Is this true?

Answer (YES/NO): NO